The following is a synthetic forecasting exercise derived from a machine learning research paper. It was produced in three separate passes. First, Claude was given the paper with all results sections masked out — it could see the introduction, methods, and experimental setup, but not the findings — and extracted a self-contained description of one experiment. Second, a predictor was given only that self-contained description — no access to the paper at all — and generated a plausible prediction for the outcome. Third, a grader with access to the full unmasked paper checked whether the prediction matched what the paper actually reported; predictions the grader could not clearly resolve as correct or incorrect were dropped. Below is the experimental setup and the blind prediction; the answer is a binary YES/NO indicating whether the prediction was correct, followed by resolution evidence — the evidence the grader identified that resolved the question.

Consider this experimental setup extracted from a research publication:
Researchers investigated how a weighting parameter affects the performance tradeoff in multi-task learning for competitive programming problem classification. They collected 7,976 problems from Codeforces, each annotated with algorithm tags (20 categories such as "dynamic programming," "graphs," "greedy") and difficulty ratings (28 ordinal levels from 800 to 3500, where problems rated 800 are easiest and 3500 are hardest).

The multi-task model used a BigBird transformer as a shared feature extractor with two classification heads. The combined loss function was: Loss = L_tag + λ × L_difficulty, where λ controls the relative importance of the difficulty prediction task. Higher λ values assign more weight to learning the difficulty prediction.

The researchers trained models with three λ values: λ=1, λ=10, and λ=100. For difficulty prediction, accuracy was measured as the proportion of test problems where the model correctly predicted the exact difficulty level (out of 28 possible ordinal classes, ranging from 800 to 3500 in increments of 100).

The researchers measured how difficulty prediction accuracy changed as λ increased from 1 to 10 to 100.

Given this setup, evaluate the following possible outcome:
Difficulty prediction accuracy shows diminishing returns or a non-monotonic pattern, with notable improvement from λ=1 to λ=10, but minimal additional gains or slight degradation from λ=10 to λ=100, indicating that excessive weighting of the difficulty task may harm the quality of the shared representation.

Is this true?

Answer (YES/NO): YES